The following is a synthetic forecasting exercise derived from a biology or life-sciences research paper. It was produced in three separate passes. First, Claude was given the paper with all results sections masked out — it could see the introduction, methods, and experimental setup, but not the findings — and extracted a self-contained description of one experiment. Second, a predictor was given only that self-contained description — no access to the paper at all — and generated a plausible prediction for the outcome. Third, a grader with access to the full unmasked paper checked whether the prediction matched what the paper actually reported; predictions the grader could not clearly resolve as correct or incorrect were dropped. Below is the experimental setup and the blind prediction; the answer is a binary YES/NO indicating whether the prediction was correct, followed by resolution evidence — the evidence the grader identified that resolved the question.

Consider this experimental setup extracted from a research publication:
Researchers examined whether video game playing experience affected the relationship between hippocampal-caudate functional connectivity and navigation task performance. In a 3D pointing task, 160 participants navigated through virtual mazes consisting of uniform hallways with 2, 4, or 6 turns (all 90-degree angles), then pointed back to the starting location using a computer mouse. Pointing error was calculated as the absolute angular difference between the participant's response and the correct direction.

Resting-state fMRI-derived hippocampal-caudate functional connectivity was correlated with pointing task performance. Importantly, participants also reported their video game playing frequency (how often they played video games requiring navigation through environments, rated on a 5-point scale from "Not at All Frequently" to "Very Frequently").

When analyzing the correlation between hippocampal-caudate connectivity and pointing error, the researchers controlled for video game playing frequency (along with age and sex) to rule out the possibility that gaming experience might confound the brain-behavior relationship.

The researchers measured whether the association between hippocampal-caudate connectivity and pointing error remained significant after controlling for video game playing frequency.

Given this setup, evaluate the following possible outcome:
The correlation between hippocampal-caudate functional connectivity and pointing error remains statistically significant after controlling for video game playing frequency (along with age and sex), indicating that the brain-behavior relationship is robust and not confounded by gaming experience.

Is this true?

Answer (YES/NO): YES